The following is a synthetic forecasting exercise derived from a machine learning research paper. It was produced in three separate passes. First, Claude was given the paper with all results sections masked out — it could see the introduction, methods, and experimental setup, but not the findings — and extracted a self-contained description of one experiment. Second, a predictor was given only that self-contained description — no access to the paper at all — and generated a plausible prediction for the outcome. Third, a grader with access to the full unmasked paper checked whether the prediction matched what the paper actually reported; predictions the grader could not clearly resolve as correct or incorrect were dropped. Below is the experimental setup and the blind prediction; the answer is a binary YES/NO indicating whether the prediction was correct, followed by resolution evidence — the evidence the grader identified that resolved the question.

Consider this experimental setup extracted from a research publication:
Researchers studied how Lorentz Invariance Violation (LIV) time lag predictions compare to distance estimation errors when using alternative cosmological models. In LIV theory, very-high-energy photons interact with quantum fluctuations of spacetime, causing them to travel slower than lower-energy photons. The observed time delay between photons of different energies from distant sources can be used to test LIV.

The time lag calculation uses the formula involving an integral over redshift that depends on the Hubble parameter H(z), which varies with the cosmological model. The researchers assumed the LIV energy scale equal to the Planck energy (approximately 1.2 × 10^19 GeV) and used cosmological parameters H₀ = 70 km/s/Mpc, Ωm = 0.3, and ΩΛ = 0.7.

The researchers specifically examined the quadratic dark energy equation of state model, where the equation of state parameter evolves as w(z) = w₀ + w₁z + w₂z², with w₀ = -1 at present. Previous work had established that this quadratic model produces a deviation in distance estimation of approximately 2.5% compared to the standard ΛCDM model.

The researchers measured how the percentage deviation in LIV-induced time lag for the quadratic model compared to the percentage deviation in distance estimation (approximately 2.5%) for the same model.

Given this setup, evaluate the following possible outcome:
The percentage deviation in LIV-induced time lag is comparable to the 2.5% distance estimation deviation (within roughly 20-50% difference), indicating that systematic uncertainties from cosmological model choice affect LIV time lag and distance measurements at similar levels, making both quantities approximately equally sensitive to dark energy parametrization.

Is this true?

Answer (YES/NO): NO